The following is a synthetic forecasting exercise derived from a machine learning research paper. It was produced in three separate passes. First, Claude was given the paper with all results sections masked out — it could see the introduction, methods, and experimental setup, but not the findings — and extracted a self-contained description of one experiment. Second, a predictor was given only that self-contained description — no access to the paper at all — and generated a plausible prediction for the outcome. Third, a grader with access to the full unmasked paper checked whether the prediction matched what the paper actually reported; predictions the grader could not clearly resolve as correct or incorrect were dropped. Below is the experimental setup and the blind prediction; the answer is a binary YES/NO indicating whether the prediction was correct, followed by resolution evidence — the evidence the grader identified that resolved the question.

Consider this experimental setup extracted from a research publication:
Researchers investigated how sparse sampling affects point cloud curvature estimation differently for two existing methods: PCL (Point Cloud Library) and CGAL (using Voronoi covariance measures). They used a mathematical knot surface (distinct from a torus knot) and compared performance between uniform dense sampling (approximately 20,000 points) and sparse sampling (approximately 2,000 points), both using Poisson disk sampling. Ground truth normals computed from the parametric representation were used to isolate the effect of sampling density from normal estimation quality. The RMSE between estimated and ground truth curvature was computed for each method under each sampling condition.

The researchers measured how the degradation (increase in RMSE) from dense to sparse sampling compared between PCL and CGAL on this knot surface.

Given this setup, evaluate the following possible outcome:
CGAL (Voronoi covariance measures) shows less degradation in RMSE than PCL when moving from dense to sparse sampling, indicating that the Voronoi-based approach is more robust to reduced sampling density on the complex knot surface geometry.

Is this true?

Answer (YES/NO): NO